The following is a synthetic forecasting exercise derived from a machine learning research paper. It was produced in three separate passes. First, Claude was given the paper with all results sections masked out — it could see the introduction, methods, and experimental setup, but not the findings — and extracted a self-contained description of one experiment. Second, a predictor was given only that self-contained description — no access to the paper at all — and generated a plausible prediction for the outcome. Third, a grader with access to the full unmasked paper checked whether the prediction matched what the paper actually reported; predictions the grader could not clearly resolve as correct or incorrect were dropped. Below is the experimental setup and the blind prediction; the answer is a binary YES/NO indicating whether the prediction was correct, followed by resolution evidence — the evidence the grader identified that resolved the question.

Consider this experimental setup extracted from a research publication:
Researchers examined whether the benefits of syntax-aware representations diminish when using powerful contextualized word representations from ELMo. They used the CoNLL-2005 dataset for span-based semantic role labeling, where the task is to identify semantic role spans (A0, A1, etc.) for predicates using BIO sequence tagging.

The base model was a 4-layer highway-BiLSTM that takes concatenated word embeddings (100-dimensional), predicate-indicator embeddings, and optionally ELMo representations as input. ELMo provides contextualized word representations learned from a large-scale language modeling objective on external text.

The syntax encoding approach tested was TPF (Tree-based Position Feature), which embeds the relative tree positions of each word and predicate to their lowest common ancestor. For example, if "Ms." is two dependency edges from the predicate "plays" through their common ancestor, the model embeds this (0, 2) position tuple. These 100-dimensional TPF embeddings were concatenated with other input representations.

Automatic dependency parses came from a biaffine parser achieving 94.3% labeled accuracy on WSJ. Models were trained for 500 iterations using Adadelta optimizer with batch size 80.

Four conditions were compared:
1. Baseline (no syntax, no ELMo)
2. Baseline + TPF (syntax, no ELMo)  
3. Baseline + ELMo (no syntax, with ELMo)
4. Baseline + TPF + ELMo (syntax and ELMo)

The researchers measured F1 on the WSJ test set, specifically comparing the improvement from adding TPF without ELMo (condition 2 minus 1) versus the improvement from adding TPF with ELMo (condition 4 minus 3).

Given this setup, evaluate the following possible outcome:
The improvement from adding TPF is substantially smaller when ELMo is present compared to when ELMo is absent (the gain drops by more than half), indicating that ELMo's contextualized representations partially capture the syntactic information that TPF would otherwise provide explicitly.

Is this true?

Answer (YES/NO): NO